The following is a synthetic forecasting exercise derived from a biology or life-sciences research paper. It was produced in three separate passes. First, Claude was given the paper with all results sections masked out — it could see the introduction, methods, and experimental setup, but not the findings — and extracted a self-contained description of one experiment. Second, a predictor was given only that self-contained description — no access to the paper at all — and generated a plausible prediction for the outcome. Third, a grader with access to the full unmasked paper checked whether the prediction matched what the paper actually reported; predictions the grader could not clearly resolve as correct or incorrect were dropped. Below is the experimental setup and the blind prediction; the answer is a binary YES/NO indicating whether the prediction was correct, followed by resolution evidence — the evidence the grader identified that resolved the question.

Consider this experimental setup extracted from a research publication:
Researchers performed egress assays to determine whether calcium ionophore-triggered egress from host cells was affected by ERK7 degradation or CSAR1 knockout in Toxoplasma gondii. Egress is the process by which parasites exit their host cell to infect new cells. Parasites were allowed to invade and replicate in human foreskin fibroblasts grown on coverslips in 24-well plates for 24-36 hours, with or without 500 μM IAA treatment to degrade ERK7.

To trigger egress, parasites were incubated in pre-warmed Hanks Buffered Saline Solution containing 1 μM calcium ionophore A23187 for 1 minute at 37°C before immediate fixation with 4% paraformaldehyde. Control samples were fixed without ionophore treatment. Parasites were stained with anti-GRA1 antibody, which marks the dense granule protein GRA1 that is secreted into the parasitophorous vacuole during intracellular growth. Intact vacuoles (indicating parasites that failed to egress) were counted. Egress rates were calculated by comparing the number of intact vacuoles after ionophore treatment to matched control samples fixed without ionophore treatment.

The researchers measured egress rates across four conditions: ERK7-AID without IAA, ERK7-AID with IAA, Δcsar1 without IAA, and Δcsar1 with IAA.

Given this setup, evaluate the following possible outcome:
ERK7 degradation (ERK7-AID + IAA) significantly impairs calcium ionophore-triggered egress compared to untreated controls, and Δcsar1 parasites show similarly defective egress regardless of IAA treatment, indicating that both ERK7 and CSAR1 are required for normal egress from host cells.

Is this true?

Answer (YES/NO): NO